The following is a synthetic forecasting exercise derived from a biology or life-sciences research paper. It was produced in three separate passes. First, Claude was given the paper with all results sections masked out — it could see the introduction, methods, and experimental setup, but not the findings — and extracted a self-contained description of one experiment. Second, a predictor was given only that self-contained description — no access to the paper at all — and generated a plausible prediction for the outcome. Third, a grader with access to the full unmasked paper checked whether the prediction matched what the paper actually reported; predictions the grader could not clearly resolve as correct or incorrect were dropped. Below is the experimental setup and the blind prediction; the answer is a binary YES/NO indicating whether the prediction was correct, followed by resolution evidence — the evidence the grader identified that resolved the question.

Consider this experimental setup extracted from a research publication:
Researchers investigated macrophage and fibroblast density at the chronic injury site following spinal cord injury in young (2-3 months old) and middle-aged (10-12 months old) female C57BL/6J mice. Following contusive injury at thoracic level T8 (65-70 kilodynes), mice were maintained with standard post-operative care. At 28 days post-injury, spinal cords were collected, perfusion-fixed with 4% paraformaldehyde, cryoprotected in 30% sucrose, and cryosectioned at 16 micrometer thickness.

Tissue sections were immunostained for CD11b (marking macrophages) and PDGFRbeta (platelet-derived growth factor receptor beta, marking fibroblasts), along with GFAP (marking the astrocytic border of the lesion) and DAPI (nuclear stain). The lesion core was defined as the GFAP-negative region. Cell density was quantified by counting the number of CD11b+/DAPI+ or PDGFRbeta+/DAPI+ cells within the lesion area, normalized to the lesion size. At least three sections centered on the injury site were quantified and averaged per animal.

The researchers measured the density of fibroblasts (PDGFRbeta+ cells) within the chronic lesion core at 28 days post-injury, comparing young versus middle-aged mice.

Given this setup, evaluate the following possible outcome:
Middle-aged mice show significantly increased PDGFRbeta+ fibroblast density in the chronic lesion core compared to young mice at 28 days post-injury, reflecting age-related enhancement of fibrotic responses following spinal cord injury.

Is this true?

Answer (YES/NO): NO